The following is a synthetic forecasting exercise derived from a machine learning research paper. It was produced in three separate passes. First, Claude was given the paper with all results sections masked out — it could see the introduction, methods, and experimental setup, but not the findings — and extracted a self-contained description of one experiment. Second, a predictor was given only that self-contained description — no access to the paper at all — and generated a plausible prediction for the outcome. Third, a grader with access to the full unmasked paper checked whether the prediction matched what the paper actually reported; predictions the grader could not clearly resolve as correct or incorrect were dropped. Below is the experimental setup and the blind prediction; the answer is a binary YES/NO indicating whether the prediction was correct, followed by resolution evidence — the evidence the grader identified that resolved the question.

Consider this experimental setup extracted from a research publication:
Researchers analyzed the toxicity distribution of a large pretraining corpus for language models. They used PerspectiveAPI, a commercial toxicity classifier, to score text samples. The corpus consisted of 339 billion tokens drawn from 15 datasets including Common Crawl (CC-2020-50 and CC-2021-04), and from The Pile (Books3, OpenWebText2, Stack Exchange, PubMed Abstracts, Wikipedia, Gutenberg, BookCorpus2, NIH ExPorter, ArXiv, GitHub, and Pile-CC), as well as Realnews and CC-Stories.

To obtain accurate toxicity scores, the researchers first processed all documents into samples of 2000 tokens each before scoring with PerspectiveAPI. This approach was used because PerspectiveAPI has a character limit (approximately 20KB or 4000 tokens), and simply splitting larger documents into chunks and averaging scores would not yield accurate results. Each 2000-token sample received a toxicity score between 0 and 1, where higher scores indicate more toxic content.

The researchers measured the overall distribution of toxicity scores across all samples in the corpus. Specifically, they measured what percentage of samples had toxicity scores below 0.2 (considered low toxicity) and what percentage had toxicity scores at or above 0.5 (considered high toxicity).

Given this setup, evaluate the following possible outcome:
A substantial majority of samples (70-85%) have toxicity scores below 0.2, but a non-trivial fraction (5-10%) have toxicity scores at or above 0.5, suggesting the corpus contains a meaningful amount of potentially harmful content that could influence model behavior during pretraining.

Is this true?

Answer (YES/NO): NO